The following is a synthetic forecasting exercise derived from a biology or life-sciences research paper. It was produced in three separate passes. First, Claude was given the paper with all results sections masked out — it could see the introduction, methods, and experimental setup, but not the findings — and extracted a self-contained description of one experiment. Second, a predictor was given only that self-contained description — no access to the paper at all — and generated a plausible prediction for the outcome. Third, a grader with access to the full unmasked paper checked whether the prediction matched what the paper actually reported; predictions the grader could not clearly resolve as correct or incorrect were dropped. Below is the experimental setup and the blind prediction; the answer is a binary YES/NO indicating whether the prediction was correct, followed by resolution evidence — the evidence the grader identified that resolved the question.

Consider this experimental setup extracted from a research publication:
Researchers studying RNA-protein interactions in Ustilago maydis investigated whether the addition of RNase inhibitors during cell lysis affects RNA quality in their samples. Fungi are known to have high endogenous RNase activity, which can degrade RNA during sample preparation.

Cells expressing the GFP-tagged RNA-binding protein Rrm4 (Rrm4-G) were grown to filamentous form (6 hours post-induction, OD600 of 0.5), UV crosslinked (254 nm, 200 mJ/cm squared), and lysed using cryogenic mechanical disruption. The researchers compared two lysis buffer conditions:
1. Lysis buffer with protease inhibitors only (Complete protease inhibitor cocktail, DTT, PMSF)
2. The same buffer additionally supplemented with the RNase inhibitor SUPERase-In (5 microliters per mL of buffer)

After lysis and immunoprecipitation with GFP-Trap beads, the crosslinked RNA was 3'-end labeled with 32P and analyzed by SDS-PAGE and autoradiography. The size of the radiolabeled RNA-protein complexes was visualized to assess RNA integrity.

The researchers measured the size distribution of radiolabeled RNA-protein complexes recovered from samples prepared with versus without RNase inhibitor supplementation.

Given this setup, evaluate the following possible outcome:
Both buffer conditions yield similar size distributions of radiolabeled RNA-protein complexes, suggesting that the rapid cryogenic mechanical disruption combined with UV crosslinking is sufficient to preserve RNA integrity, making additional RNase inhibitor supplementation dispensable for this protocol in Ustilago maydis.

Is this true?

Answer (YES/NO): NO